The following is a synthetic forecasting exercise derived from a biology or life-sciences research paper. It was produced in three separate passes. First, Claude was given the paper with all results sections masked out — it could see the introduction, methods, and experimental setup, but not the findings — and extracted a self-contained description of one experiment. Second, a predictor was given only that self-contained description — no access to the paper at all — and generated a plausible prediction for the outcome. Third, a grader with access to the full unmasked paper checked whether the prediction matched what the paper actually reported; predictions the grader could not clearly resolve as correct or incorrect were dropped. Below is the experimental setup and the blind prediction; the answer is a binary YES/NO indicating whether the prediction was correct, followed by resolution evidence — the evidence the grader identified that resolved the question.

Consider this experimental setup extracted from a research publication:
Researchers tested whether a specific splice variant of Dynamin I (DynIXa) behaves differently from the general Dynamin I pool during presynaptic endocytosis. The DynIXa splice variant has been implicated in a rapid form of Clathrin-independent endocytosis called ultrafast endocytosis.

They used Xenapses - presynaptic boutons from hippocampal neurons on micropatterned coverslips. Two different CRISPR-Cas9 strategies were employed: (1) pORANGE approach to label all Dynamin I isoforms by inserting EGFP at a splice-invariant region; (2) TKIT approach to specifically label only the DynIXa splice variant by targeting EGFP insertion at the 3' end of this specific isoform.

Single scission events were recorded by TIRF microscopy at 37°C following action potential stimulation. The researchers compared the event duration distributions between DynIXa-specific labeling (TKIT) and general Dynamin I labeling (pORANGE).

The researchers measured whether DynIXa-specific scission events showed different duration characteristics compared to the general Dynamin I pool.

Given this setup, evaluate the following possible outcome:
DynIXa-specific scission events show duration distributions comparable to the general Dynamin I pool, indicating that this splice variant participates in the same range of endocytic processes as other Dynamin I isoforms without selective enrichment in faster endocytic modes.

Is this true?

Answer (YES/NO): YES